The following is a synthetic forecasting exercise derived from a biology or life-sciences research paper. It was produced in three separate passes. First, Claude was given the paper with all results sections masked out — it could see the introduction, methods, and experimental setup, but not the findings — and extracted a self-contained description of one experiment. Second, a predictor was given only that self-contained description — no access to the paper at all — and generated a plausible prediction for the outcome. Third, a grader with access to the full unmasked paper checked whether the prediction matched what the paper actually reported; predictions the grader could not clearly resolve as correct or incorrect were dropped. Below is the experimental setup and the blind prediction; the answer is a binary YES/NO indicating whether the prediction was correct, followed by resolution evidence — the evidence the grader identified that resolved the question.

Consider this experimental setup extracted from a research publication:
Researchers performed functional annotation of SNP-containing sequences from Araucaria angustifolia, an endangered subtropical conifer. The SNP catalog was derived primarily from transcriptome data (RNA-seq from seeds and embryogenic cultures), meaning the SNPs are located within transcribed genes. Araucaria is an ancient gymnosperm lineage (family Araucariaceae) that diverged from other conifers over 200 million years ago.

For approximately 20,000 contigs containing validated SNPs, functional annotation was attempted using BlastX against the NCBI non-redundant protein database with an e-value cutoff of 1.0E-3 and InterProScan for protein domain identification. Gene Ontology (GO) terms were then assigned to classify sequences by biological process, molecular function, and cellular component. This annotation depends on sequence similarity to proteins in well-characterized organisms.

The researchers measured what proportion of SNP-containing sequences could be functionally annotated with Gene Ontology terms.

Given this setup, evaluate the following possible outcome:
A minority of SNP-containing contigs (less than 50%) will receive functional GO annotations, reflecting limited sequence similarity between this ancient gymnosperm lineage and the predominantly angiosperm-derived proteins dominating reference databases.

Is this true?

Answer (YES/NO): NO